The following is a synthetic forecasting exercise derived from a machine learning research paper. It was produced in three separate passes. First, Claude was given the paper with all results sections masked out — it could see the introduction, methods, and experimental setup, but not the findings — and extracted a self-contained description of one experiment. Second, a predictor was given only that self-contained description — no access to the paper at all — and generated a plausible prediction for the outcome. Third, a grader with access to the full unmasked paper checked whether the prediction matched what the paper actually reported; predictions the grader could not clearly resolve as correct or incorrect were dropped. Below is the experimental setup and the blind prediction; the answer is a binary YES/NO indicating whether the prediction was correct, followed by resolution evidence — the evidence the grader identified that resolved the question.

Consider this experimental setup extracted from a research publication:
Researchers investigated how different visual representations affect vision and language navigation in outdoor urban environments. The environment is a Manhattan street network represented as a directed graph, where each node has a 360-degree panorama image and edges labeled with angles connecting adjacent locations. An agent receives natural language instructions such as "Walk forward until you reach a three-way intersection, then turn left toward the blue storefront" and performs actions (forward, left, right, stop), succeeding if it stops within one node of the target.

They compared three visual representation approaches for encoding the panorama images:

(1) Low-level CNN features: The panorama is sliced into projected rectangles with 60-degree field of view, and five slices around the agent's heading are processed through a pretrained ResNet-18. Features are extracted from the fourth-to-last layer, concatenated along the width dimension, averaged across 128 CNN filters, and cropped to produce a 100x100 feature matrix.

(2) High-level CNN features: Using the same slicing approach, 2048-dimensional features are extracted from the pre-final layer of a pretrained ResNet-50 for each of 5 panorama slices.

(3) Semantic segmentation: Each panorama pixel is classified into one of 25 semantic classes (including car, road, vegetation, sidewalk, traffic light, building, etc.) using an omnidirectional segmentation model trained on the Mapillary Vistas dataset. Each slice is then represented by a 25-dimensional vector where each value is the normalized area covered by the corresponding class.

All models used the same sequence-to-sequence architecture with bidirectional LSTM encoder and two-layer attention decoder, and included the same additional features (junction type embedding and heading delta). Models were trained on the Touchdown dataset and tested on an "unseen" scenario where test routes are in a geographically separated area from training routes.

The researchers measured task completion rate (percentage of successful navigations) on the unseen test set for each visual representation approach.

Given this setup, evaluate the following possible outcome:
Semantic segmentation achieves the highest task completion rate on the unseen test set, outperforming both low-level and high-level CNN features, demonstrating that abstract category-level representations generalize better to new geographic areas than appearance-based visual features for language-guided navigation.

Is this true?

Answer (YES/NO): NO